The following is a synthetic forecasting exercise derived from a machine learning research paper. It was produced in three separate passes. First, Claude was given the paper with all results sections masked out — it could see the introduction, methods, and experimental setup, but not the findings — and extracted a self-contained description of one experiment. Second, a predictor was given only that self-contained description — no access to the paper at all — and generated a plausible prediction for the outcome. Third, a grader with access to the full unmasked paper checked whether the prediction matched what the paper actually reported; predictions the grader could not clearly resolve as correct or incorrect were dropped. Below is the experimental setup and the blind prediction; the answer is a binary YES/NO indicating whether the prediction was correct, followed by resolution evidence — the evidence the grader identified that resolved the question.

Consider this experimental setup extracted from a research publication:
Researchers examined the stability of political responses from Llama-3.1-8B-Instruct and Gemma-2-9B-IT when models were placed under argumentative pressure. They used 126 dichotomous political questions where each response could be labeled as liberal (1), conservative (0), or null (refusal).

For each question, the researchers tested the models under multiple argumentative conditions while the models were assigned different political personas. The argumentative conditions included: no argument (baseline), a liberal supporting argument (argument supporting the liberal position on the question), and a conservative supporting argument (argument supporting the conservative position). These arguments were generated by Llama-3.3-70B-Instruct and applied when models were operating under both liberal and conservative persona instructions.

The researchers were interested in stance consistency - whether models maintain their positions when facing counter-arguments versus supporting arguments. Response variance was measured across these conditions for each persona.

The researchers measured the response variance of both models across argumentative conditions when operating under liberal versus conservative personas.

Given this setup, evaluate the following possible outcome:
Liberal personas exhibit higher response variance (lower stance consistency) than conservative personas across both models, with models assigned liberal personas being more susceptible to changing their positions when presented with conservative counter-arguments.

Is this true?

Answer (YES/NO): NO